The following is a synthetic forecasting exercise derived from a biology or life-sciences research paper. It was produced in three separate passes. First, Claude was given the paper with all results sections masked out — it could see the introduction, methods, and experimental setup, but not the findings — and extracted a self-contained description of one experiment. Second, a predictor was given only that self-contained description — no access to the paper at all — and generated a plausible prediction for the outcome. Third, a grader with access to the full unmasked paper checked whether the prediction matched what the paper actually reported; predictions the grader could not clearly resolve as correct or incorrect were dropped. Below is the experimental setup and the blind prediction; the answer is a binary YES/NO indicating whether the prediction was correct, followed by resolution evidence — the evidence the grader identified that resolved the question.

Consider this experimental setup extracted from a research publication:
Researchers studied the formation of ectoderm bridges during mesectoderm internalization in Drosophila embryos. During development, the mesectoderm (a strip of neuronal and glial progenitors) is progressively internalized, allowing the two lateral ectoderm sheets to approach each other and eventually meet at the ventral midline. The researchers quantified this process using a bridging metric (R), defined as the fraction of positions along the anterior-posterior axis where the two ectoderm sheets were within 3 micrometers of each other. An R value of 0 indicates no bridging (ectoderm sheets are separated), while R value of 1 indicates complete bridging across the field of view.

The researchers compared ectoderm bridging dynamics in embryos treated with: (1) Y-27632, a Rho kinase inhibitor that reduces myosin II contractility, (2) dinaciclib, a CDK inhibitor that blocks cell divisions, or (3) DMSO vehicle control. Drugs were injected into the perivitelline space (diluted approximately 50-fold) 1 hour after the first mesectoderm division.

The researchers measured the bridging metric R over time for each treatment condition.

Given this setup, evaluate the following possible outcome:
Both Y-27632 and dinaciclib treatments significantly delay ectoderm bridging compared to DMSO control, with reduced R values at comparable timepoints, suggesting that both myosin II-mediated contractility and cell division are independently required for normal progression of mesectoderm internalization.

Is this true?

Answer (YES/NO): NO